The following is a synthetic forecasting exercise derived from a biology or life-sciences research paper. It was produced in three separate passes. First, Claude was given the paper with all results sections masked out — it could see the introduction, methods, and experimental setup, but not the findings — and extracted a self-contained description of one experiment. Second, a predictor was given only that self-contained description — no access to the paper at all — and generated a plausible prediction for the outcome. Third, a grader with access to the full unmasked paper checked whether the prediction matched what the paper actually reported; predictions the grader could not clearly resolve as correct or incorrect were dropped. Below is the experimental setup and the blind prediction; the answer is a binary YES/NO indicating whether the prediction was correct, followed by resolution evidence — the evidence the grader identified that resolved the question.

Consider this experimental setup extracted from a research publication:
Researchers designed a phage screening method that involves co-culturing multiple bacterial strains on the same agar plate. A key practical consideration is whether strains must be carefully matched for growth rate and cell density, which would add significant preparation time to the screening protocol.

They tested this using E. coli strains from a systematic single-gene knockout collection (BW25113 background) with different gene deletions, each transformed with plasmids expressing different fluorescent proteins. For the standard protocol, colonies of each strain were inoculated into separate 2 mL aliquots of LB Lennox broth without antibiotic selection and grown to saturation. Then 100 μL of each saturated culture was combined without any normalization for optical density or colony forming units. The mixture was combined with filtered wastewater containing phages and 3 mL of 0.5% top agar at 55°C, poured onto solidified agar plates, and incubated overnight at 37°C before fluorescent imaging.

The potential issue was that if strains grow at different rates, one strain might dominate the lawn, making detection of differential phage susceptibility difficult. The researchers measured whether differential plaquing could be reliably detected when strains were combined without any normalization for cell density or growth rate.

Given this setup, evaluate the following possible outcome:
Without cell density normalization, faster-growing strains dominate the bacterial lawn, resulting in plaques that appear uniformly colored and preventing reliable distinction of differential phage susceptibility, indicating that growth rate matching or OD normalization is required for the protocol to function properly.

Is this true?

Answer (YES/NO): NO